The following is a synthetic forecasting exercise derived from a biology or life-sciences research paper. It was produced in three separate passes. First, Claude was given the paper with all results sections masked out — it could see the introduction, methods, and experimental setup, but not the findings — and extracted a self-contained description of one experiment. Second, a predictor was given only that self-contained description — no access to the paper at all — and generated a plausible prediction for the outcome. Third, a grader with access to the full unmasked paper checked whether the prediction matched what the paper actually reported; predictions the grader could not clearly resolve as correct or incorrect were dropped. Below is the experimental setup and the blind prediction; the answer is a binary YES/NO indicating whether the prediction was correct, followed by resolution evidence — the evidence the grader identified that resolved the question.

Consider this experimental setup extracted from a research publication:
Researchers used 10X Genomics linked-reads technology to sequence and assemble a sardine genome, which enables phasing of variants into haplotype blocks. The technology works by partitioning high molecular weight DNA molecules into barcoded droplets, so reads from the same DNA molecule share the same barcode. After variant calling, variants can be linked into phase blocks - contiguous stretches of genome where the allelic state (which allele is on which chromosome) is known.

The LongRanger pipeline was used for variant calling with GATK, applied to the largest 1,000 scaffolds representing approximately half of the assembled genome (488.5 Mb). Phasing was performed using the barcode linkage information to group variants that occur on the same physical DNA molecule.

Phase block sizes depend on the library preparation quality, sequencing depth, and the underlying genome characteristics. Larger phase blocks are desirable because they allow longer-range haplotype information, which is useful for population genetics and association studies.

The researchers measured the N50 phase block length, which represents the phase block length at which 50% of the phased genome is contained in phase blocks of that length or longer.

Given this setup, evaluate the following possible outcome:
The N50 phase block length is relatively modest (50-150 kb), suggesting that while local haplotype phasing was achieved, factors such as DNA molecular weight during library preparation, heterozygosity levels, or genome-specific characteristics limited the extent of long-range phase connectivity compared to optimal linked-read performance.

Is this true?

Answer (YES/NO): NO